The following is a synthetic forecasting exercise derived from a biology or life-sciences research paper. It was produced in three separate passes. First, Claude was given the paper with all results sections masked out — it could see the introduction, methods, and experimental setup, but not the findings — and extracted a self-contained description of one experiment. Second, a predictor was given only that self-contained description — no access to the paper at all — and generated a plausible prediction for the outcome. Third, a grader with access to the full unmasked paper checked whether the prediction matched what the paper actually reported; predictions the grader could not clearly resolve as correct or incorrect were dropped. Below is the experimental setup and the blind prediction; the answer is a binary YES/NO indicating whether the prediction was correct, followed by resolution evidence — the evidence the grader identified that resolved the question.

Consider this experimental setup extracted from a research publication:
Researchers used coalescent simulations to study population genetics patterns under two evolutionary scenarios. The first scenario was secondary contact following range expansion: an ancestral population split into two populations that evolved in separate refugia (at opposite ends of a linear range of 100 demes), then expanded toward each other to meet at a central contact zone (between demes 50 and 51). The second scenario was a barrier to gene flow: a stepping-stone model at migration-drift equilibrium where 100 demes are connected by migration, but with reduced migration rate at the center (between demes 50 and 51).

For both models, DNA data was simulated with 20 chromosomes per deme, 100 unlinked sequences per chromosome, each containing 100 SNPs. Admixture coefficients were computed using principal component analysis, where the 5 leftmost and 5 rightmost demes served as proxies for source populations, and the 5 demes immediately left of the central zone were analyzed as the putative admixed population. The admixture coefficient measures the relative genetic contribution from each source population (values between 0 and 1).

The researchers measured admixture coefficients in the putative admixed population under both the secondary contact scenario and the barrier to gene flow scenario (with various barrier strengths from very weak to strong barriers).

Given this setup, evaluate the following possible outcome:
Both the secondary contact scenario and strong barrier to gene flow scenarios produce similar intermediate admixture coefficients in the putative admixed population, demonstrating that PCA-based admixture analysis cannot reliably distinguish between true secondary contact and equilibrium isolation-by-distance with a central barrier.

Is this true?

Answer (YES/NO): NO